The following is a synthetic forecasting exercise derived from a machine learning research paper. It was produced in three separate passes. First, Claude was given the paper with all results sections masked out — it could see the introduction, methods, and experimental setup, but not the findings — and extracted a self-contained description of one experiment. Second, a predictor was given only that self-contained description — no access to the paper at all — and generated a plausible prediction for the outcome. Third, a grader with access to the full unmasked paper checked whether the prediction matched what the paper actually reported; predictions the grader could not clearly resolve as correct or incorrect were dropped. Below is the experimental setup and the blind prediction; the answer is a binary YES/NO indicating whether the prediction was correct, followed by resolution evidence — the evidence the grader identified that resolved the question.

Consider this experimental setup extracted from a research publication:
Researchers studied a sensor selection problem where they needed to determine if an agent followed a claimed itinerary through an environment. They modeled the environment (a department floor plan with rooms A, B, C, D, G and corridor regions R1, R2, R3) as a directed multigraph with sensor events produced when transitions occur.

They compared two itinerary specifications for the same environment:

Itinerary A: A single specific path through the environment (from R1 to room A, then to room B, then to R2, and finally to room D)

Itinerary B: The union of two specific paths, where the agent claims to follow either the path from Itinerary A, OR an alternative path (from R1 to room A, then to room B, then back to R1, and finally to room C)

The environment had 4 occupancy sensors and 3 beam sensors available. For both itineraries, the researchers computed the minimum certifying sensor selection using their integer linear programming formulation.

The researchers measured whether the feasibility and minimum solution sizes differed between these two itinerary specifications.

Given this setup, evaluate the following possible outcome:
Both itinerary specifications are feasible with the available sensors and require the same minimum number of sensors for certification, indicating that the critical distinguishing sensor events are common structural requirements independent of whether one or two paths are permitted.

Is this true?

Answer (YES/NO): NO